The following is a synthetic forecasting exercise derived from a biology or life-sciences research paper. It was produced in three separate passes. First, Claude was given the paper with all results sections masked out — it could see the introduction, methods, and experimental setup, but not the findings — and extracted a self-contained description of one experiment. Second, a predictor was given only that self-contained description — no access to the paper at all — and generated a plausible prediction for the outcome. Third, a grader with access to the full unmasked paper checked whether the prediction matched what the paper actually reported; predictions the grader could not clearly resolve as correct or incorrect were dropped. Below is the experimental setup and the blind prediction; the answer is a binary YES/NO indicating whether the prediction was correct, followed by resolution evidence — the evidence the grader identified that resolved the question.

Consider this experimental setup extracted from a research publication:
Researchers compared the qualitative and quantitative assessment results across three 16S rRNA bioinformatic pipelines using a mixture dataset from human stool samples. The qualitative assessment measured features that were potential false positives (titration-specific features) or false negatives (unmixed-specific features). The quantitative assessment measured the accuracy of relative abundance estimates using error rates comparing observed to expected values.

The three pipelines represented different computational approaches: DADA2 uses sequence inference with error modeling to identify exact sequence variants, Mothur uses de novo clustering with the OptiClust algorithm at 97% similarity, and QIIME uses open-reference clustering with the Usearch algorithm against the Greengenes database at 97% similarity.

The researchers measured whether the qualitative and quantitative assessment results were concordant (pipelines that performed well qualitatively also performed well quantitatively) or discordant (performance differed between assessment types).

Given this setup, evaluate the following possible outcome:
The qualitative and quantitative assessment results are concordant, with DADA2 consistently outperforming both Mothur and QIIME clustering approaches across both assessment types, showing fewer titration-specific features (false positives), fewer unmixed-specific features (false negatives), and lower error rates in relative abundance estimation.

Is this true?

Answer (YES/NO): NO